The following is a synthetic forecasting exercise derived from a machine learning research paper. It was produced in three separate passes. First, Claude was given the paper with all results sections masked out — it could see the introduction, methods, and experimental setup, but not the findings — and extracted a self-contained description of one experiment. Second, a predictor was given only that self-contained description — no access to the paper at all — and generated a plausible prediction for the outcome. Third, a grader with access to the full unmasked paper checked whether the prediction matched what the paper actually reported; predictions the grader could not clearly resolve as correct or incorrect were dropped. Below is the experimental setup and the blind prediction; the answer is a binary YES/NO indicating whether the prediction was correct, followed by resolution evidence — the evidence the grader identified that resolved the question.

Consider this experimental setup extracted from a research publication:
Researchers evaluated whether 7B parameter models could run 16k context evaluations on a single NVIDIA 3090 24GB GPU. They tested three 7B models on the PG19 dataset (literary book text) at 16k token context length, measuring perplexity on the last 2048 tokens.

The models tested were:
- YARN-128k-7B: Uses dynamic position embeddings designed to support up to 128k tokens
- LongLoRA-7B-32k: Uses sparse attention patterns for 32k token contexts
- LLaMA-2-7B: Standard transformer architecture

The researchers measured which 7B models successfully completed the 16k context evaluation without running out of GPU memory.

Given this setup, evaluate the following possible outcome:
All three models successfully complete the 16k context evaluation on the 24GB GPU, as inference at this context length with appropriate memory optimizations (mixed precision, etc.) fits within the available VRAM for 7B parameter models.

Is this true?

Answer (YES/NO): NO